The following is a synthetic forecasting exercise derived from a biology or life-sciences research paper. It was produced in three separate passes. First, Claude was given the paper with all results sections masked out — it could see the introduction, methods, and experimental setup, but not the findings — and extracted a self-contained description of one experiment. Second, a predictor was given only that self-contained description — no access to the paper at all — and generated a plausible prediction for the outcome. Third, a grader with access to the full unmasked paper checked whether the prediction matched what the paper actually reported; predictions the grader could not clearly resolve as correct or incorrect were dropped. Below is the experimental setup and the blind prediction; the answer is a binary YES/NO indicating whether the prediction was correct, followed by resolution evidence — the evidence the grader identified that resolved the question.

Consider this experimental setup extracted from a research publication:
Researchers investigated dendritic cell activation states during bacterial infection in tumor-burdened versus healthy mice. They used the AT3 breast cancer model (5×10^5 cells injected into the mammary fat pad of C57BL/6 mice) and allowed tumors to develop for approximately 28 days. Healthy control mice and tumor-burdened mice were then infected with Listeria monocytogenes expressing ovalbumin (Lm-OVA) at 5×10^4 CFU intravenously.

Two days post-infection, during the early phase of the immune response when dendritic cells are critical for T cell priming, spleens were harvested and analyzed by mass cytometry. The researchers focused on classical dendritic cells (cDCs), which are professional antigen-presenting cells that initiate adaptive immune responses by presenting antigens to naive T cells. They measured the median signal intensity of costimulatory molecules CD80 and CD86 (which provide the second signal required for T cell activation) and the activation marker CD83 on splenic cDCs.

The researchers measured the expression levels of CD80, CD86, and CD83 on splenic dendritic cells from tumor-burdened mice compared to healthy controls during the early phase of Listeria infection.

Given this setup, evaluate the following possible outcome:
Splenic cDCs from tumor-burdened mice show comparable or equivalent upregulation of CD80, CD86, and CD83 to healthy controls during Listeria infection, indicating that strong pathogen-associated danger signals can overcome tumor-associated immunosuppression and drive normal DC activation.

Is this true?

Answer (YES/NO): NO